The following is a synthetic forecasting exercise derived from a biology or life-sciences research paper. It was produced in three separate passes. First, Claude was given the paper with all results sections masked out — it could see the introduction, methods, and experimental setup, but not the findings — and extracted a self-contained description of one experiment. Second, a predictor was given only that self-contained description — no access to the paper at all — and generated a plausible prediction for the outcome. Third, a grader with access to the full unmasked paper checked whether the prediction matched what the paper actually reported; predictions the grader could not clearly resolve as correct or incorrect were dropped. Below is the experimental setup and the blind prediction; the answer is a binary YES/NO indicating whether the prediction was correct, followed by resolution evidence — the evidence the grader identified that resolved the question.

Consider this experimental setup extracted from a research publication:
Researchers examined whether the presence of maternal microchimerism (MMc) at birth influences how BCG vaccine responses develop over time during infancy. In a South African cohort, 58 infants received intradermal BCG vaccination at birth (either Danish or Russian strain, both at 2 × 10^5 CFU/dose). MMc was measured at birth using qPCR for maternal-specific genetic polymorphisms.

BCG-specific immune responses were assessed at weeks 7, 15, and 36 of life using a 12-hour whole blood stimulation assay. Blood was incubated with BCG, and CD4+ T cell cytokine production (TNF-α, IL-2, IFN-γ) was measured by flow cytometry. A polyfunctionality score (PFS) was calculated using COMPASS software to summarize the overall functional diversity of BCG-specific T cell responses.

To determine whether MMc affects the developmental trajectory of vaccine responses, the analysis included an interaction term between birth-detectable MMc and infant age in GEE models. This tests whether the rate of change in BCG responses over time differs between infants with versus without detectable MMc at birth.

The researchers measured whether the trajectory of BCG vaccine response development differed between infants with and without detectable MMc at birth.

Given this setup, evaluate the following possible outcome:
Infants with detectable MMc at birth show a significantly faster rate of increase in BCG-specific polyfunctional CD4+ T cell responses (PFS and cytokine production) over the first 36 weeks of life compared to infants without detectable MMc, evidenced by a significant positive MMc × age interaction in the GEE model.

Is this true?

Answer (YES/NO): NO